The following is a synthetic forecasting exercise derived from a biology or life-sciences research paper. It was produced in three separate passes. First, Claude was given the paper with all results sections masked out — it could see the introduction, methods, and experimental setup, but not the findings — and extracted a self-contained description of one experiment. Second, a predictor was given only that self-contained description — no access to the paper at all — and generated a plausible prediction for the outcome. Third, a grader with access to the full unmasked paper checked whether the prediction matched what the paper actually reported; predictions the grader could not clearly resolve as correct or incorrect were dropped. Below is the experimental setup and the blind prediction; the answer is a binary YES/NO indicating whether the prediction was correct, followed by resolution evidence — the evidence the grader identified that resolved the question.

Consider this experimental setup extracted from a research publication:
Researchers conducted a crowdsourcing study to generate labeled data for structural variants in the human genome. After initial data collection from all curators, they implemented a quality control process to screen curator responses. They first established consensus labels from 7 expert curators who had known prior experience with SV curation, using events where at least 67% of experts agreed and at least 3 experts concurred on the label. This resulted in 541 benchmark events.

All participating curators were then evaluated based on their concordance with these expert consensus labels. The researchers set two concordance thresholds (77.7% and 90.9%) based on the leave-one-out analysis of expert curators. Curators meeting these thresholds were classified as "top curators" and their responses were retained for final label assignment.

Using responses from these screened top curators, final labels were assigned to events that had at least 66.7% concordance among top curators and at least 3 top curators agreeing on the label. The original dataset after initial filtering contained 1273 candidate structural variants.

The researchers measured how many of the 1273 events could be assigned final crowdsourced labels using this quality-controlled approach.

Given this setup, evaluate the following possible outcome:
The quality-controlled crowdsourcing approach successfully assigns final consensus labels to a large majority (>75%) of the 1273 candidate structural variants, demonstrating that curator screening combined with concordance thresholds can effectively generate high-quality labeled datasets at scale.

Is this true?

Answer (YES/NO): NO